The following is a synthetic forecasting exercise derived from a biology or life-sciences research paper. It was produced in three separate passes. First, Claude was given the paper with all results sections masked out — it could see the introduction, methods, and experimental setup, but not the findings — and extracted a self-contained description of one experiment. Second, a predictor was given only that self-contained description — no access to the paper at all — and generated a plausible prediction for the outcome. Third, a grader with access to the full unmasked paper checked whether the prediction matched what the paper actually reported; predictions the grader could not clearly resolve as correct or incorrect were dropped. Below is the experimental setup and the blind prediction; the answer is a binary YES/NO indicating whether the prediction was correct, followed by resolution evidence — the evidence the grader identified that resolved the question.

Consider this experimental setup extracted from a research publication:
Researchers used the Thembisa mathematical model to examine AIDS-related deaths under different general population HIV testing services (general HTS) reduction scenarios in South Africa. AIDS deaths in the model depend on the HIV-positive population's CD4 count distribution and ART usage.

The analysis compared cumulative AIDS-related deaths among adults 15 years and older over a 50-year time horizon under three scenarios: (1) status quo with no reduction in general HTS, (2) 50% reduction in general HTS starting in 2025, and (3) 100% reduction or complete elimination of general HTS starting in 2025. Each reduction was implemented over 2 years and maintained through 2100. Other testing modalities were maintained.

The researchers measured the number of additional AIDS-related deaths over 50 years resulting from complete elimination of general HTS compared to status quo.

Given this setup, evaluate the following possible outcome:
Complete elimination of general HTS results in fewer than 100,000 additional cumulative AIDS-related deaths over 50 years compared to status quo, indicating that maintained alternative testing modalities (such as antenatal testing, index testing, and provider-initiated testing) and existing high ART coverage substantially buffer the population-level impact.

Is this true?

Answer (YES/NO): NO